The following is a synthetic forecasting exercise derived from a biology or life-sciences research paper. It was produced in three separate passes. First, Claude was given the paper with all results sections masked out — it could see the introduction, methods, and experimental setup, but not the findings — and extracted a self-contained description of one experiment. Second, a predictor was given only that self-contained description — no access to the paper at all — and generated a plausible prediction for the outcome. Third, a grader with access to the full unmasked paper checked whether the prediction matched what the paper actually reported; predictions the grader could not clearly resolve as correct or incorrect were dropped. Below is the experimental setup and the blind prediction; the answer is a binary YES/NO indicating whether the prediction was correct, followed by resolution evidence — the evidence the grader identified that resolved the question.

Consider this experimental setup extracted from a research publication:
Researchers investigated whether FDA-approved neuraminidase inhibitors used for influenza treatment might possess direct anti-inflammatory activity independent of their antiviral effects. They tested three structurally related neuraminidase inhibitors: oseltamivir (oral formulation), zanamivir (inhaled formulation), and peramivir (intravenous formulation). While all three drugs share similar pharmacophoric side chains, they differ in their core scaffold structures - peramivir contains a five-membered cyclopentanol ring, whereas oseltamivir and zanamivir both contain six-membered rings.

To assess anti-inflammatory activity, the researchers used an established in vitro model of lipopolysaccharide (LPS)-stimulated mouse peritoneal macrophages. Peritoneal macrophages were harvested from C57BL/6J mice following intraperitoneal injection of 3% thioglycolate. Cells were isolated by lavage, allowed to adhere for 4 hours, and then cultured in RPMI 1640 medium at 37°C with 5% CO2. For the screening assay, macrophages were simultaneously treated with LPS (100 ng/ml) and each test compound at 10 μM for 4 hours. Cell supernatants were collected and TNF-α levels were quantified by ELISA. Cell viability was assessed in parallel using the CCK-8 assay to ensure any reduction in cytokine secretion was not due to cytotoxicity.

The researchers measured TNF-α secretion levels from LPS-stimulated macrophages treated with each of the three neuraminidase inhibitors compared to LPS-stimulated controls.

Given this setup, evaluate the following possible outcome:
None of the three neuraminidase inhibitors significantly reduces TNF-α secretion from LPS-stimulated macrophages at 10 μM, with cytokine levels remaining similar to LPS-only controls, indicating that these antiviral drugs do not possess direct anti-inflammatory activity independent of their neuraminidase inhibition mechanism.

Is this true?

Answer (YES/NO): NO